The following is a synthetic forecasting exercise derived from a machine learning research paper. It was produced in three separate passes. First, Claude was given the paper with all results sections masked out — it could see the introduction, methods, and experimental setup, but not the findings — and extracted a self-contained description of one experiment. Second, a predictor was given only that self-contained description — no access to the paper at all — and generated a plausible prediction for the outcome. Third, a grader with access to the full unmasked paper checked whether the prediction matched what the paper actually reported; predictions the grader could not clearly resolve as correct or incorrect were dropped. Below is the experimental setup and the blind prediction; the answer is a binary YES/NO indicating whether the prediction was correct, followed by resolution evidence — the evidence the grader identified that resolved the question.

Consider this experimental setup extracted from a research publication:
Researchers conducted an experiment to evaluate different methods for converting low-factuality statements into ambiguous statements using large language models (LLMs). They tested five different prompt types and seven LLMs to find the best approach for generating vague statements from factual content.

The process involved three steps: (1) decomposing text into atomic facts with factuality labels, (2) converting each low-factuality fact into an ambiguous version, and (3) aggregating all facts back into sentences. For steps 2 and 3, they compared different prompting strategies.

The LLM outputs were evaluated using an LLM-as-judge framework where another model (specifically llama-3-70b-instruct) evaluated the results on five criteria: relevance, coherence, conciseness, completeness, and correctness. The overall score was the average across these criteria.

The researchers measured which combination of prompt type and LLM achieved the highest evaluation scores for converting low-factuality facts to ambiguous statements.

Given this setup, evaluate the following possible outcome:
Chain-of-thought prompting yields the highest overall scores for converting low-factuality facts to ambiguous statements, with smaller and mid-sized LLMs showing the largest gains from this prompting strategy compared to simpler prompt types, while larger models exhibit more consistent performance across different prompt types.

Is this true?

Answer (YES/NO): NO